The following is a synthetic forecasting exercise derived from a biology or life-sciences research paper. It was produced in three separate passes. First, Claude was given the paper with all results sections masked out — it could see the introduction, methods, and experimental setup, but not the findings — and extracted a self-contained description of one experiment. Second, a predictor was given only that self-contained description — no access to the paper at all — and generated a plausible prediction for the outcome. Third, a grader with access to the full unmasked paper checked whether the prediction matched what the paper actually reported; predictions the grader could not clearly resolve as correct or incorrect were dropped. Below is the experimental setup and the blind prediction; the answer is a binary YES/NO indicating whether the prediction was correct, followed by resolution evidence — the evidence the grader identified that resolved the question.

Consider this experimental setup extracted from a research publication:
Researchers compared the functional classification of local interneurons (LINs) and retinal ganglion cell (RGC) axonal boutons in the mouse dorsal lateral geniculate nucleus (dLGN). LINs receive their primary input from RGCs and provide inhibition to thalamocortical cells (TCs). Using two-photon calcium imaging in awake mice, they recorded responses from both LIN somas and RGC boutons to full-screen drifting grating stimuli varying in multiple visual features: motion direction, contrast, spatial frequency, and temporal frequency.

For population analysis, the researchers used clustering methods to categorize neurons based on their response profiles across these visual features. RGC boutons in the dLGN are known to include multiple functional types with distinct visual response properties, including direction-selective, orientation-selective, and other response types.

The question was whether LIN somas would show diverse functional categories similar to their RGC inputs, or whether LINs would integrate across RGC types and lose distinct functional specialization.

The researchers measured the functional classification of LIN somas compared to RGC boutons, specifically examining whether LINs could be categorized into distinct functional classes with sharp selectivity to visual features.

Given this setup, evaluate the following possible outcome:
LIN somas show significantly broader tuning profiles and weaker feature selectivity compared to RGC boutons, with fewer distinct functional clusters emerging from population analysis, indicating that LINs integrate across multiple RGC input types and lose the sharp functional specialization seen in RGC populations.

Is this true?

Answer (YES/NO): NO